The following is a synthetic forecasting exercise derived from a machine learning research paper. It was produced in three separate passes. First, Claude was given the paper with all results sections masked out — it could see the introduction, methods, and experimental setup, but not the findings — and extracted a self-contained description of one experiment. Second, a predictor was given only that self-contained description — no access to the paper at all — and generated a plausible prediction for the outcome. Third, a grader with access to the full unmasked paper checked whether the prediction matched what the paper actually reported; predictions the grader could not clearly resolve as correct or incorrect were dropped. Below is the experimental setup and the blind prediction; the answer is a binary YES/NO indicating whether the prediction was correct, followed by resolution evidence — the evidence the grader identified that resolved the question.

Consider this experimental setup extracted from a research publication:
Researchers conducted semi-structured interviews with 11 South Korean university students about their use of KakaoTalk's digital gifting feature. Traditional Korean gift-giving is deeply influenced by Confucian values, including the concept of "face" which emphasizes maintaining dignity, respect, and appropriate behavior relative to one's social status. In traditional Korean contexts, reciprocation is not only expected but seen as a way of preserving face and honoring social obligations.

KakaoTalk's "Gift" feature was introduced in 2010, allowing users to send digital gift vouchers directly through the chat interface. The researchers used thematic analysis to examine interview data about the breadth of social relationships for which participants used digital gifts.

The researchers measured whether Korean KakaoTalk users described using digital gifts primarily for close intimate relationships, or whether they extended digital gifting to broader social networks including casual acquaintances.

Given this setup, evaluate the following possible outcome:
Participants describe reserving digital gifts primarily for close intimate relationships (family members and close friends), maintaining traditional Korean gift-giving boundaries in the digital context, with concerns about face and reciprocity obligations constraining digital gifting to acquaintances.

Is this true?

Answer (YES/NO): NO